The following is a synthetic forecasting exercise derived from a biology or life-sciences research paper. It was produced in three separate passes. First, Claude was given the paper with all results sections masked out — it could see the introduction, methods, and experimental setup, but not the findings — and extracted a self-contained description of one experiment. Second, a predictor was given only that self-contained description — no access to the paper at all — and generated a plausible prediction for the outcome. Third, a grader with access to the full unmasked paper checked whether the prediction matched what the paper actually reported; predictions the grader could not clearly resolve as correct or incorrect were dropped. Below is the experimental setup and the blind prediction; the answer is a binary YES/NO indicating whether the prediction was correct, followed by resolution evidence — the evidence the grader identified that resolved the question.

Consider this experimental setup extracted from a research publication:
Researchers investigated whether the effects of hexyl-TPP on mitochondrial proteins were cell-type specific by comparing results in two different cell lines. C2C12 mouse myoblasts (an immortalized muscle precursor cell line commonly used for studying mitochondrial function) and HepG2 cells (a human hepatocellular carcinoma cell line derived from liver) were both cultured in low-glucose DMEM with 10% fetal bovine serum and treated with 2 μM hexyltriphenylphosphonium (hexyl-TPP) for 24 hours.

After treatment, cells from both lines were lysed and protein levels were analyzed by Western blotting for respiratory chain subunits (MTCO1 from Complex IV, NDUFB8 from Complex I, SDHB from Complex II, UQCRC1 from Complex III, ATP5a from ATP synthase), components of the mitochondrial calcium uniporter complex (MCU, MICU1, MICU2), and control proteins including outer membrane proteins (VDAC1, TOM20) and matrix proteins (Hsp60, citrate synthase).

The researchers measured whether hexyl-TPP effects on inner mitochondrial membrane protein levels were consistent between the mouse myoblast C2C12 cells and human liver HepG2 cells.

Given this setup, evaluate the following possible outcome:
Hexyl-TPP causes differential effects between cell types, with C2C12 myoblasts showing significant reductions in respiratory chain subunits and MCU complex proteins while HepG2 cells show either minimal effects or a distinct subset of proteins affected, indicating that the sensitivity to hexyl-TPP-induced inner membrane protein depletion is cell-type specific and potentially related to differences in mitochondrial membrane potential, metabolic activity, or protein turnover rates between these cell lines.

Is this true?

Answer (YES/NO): NO